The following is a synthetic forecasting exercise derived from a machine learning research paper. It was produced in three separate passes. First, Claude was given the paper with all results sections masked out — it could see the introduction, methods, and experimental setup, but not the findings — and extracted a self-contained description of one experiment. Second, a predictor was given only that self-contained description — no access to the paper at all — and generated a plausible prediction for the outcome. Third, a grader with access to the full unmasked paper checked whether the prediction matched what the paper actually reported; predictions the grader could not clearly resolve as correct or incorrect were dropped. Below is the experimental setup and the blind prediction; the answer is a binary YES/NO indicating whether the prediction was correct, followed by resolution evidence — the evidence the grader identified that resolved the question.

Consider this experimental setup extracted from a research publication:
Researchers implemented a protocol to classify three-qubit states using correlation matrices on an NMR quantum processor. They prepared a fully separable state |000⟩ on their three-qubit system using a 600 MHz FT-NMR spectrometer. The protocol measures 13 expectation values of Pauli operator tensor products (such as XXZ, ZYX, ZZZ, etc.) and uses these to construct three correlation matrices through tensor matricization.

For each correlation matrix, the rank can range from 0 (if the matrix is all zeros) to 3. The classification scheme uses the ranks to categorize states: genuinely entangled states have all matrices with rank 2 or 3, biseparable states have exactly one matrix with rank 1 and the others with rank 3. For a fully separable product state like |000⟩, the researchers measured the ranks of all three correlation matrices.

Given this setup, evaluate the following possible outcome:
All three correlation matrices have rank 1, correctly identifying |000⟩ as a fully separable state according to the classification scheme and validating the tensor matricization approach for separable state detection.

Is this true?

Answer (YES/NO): YES